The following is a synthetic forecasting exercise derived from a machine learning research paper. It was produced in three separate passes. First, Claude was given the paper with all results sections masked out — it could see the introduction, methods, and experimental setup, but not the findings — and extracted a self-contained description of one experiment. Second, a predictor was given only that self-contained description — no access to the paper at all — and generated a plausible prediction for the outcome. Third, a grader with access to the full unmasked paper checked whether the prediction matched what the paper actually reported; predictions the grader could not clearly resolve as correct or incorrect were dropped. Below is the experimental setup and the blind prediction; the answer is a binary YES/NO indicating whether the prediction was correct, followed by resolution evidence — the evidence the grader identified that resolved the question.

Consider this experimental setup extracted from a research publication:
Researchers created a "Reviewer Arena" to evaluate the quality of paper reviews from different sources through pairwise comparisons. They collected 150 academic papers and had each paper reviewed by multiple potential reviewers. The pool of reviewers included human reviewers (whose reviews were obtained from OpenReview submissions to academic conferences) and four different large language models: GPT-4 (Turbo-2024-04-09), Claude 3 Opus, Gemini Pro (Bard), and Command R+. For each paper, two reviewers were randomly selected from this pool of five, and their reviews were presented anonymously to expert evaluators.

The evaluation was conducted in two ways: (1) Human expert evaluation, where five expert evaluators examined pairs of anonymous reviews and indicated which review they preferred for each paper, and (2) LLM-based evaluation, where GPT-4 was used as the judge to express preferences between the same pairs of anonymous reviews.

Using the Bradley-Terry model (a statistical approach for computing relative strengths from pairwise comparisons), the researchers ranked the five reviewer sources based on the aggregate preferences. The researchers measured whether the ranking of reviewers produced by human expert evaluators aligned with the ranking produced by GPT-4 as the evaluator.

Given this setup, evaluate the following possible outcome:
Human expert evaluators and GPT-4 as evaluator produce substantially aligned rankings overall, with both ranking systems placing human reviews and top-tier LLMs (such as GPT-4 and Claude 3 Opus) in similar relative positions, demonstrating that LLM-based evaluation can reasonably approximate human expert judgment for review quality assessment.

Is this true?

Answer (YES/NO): NO